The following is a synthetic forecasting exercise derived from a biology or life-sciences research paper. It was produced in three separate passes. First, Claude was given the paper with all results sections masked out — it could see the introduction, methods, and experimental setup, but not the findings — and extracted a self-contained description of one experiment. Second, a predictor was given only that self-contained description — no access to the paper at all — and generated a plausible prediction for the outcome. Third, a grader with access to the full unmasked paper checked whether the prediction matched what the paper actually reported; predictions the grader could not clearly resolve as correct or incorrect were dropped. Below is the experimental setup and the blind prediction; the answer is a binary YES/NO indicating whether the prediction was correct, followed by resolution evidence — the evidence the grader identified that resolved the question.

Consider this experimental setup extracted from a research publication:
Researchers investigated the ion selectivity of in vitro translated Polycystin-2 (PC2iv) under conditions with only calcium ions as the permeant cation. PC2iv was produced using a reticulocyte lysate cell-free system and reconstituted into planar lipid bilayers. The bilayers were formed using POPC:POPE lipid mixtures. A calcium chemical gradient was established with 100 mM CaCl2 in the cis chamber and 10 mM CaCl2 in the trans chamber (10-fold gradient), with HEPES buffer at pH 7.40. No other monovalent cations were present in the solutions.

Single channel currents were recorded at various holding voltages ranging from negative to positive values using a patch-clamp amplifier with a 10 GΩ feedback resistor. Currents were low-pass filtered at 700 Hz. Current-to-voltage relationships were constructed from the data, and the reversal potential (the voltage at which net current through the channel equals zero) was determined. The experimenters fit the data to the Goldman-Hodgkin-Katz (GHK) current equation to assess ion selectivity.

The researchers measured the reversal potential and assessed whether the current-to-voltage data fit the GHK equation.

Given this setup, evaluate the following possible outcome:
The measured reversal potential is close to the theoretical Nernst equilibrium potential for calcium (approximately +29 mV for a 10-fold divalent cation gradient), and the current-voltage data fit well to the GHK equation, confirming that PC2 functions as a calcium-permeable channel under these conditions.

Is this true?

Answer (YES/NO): NO